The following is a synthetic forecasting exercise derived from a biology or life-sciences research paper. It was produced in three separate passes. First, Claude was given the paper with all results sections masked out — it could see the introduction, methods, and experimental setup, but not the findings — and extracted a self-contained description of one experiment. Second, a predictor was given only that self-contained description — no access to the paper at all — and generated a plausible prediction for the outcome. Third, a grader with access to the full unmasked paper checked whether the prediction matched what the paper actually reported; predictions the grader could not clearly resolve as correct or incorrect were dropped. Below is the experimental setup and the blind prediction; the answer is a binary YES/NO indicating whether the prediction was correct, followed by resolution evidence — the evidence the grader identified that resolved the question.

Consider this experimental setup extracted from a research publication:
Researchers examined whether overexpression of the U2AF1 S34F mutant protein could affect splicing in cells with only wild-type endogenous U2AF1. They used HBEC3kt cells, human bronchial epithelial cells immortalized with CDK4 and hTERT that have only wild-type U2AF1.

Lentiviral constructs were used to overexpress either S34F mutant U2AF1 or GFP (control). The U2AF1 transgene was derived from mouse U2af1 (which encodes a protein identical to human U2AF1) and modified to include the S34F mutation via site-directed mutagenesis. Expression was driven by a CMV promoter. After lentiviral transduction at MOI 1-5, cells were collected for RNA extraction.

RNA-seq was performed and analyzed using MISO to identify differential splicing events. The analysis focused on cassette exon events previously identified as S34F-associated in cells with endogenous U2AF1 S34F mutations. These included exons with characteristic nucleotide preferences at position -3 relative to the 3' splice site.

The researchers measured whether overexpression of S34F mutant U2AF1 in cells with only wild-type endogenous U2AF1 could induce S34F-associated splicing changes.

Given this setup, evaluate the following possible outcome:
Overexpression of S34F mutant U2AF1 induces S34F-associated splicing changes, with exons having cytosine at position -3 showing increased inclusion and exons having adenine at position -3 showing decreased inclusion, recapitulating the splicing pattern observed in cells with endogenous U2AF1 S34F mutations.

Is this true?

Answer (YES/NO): NO